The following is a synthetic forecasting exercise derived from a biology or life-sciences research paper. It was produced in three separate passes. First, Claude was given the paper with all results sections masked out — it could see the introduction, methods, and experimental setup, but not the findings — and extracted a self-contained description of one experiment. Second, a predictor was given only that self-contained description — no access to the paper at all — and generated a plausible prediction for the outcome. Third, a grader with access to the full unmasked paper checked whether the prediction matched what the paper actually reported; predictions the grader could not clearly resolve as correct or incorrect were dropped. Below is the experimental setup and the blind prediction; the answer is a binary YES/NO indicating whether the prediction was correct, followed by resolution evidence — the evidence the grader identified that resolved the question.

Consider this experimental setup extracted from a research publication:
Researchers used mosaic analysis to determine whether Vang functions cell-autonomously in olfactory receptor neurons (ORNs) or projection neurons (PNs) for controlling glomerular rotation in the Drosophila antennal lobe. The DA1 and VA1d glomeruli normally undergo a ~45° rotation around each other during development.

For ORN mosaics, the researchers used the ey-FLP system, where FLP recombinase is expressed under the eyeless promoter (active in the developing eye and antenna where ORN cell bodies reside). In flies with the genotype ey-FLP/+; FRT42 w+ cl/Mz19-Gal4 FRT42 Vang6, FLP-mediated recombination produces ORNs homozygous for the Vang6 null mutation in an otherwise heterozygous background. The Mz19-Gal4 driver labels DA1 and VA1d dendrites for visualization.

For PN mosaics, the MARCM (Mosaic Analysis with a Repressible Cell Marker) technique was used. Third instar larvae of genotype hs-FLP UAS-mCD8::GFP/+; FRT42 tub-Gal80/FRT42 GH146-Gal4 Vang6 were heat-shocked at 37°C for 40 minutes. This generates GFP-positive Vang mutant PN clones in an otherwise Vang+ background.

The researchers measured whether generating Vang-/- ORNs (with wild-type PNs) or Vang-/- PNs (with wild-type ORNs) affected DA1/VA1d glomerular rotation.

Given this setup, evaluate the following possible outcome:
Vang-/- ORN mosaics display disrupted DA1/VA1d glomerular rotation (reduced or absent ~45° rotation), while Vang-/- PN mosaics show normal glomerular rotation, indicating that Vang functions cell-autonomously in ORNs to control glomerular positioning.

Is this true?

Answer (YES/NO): NO